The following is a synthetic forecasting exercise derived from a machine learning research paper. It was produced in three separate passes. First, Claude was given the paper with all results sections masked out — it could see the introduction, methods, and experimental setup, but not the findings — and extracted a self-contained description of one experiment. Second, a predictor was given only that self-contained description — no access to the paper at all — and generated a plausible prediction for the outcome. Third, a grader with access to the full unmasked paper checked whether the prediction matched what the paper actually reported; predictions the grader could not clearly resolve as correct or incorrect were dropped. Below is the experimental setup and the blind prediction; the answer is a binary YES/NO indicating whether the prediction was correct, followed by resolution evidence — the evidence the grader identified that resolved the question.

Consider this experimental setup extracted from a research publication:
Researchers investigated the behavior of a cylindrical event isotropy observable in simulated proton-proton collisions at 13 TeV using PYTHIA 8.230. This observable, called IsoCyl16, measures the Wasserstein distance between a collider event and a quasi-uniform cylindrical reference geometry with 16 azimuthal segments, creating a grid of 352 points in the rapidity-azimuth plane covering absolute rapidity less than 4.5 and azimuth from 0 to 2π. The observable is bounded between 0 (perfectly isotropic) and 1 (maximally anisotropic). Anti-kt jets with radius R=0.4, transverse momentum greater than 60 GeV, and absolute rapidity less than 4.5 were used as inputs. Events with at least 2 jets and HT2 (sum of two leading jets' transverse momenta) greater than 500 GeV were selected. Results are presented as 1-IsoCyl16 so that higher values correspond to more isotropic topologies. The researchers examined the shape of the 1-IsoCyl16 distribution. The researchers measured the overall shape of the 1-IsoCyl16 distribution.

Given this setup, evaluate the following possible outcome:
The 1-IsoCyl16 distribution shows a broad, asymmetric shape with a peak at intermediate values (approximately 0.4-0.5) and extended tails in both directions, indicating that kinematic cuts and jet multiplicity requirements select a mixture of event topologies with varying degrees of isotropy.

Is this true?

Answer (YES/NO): NO